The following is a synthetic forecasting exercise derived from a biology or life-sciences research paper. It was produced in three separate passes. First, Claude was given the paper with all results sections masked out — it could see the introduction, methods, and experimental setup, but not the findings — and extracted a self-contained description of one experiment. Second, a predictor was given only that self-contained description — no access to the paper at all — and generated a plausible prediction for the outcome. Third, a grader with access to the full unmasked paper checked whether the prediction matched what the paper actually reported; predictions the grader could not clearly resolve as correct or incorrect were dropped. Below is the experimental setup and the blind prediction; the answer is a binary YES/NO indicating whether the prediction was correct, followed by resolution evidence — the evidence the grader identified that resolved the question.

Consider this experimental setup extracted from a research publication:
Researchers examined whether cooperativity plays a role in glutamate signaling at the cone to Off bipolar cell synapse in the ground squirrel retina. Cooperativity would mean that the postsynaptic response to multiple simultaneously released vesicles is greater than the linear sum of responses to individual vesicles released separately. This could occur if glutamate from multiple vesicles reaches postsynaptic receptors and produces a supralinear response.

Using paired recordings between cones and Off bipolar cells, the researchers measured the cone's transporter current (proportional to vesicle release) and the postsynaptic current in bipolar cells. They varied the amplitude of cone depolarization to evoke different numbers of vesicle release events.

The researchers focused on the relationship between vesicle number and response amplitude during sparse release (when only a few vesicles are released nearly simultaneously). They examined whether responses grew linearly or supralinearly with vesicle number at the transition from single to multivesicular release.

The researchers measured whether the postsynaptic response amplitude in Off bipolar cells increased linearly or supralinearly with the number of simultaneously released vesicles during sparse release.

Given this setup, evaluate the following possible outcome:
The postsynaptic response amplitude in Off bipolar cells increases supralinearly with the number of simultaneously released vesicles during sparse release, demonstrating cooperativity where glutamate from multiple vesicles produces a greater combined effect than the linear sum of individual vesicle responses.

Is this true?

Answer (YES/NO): YES